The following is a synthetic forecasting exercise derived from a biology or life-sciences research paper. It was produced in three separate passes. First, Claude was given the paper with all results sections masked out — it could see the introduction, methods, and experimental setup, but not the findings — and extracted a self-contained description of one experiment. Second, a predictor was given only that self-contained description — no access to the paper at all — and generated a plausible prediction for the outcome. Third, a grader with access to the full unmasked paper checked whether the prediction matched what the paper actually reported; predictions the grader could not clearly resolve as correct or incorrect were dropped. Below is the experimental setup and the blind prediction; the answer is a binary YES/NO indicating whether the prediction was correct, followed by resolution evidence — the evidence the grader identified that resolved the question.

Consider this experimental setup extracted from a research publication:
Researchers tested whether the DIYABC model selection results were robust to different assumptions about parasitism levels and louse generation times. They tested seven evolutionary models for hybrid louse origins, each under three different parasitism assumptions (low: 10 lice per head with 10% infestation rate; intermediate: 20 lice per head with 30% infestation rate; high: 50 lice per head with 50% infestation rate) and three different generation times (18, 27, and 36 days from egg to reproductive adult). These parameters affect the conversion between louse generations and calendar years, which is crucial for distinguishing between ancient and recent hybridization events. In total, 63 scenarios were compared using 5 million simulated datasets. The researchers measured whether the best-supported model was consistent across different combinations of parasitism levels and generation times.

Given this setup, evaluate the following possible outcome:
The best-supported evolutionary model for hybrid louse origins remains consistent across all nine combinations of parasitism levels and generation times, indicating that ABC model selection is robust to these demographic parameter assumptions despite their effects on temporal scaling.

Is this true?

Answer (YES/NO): NO